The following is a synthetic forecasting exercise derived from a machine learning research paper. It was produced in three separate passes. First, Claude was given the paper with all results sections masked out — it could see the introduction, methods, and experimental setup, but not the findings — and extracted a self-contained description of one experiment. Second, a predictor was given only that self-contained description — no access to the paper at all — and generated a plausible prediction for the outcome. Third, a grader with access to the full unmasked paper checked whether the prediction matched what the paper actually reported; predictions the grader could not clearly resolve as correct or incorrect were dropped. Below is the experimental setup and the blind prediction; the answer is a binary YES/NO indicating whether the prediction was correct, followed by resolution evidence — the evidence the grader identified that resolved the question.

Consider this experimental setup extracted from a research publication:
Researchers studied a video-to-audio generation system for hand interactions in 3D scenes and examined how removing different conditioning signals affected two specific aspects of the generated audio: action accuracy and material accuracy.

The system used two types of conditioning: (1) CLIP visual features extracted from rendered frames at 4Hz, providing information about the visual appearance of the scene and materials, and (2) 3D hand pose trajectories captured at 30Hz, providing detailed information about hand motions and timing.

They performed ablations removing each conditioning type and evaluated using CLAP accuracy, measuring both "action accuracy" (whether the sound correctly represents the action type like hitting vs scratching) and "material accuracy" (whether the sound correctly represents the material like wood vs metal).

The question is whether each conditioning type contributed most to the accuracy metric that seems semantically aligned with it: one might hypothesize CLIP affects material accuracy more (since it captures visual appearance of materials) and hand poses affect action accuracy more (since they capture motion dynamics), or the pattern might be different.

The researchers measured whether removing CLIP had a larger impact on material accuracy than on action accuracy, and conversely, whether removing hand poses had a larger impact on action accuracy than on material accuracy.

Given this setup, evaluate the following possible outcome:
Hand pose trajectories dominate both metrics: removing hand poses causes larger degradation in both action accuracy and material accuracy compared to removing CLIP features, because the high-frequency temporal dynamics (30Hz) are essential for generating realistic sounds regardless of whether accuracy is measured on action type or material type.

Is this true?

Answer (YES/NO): NO